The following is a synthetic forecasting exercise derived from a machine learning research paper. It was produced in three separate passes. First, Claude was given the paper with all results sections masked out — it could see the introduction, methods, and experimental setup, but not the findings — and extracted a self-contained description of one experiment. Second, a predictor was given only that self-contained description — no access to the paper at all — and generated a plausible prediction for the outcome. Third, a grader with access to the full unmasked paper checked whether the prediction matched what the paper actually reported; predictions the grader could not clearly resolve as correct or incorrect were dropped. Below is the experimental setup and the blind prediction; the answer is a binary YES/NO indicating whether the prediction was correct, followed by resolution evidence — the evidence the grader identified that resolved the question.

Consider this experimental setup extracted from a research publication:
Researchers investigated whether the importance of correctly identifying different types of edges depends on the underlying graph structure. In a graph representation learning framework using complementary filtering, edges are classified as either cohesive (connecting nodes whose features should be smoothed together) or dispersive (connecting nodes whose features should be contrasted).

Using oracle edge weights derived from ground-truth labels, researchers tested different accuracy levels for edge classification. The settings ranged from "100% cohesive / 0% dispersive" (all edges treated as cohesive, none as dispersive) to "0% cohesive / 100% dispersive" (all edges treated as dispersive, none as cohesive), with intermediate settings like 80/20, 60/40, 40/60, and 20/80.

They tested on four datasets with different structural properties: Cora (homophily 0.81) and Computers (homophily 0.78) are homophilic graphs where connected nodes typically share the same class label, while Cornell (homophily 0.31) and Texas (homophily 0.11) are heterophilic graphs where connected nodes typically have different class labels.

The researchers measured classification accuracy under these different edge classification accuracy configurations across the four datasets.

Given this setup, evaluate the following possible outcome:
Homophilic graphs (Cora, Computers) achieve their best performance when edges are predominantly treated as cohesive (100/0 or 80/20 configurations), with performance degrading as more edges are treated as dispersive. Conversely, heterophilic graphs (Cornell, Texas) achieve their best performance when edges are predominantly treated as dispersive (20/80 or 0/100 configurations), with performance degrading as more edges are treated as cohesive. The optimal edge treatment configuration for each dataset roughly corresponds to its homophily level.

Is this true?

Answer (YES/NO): YES